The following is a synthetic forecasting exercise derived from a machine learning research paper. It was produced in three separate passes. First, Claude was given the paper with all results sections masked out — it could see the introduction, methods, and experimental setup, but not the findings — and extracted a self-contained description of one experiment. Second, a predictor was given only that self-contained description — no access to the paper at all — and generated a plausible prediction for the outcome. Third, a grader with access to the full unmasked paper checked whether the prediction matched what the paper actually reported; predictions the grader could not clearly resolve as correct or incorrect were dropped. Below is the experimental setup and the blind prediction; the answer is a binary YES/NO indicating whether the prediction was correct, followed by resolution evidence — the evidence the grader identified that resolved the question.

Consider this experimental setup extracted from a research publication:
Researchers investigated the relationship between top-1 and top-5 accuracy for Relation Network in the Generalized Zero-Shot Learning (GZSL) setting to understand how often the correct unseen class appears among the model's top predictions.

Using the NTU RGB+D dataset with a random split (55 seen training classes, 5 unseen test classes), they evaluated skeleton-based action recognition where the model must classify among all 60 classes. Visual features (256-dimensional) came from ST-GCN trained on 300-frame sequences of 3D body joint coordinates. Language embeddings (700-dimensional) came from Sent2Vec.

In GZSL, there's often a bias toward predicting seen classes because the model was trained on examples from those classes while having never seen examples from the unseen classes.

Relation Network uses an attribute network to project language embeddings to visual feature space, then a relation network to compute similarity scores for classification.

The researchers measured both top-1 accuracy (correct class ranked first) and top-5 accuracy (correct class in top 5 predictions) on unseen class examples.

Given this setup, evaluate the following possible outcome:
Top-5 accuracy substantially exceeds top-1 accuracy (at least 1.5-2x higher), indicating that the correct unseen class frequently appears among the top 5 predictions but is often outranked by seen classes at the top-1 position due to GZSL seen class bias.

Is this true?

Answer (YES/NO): YES